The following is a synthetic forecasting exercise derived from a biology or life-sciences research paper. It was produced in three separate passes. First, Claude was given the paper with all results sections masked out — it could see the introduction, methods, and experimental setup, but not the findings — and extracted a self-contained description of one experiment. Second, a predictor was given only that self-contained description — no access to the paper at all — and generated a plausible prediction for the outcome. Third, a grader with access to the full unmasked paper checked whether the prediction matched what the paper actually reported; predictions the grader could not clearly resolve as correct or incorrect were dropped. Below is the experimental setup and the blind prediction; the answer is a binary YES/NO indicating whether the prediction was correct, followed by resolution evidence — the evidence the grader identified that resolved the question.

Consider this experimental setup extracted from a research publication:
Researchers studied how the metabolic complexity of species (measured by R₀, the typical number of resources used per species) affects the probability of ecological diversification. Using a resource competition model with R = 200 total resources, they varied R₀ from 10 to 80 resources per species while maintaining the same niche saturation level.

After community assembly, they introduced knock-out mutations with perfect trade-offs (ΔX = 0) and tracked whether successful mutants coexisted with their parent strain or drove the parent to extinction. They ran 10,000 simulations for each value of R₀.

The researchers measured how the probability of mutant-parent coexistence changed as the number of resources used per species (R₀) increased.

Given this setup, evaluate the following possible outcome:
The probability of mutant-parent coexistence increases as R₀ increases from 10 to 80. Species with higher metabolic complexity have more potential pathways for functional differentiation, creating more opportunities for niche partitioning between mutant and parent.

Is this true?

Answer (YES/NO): NO